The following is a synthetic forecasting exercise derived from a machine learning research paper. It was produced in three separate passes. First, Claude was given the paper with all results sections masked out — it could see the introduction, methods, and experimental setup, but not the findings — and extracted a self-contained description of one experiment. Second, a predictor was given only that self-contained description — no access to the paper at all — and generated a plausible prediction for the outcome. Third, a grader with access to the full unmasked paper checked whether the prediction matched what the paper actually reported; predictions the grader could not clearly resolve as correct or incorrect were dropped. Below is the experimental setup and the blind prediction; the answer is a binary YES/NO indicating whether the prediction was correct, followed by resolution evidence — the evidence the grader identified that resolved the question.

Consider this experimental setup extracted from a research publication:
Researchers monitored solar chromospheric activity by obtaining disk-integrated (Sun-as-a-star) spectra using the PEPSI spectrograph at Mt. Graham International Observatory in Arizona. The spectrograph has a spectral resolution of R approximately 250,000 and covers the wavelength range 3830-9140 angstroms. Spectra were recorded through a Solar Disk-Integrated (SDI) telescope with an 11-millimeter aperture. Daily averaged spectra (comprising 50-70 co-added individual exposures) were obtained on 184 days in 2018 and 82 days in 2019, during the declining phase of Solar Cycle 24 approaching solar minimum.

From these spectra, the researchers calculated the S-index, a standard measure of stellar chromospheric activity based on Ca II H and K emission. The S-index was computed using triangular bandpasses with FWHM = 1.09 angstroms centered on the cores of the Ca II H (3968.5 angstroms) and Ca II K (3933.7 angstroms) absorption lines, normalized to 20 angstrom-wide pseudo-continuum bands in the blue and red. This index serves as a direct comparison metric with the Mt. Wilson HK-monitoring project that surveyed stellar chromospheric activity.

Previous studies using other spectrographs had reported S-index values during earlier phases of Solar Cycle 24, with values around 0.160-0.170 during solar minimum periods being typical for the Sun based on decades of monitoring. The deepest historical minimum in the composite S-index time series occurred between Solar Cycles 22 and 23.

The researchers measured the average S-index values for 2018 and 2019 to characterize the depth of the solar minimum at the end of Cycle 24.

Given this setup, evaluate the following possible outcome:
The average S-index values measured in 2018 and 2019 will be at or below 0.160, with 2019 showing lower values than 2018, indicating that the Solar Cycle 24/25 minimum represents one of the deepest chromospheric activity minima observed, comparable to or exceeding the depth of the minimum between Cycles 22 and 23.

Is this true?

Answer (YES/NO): YES